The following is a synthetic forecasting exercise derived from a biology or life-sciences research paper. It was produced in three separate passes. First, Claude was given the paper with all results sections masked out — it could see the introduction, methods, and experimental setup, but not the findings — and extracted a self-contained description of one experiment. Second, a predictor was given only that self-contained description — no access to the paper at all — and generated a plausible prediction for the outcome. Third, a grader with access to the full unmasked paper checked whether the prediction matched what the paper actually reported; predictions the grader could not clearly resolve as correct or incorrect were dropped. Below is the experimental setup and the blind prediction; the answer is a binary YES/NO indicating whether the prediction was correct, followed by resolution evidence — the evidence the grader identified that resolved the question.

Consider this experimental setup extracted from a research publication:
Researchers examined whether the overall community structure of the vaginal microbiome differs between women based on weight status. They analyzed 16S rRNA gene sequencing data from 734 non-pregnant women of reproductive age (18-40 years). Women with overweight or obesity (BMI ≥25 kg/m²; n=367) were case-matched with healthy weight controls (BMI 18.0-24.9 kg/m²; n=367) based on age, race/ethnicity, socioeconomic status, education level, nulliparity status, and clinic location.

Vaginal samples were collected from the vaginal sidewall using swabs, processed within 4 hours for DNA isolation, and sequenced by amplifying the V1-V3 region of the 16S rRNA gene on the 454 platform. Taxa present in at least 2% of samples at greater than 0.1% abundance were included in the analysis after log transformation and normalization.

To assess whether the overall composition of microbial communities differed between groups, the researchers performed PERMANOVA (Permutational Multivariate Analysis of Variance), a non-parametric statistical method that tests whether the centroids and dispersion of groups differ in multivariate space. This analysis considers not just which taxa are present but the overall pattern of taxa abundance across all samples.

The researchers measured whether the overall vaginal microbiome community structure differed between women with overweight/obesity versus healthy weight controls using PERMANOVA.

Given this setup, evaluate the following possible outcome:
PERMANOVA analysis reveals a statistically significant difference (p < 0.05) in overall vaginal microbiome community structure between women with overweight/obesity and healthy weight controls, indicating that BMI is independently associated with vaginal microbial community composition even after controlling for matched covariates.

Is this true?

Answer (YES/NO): YES